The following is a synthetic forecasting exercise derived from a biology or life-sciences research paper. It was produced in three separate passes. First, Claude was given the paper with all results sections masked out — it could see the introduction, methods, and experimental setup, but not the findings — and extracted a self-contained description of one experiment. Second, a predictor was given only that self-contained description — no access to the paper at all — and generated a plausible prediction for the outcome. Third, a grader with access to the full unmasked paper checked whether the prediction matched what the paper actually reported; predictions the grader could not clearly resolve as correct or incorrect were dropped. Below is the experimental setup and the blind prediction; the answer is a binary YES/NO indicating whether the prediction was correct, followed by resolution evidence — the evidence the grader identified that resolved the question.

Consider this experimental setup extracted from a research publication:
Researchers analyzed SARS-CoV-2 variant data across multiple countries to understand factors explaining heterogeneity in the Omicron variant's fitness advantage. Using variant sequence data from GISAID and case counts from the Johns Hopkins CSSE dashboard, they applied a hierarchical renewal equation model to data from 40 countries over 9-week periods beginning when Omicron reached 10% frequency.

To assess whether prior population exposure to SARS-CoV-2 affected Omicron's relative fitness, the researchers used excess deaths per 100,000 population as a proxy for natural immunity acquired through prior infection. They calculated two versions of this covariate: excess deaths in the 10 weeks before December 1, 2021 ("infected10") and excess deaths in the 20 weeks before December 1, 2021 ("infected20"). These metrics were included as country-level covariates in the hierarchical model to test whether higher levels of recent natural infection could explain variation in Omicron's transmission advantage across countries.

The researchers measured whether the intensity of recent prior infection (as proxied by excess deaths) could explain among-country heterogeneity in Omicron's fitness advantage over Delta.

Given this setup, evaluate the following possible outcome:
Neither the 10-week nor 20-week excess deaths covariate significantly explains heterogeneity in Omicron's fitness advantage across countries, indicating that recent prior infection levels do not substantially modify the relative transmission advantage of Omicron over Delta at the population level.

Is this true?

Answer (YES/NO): YES